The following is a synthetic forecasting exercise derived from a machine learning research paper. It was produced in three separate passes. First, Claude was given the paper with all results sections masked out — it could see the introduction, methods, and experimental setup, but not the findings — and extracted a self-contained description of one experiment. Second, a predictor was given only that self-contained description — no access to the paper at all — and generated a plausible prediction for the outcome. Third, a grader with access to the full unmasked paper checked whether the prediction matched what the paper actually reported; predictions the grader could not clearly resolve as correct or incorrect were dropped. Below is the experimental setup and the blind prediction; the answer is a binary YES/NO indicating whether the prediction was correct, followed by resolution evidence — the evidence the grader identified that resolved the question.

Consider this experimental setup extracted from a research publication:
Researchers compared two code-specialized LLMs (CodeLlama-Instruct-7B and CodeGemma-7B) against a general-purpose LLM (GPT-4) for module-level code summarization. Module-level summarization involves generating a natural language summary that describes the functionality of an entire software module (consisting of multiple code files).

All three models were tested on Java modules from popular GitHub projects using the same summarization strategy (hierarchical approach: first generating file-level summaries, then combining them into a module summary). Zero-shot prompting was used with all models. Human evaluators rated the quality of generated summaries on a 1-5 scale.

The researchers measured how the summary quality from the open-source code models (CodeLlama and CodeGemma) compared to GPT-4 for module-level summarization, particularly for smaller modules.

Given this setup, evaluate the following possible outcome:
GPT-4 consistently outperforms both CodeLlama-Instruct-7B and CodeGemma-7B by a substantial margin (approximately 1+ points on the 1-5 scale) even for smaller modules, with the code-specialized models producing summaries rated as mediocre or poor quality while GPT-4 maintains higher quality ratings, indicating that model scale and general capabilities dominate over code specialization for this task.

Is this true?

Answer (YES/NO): NO